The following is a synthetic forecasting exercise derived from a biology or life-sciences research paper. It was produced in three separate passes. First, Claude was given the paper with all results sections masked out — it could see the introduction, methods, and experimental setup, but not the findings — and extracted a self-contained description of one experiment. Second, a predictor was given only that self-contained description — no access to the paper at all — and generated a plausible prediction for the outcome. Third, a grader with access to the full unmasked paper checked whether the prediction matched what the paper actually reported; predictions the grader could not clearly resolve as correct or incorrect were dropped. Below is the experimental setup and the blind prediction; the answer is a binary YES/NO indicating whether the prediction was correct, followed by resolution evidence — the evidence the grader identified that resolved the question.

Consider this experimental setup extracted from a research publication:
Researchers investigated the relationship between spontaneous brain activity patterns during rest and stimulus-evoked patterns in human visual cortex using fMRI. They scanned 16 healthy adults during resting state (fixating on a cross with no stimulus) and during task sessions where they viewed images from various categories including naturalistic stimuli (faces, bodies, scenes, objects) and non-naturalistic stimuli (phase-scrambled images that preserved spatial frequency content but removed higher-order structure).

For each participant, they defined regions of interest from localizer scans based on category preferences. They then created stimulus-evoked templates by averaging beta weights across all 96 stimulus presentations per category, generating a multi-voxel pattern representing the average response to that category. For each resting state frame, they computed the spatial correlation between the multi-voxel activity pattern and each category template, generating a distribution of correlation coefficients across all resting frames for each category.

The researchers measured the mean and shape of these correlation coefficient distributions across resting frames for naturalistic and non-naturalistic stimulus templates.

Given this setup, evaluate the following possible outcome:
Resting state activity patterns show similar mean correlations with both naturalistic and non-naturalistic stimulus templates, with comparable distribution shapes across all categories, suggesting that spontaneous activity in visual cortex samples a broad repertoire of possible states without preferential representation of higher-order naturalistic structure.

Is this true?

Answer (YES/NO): NO